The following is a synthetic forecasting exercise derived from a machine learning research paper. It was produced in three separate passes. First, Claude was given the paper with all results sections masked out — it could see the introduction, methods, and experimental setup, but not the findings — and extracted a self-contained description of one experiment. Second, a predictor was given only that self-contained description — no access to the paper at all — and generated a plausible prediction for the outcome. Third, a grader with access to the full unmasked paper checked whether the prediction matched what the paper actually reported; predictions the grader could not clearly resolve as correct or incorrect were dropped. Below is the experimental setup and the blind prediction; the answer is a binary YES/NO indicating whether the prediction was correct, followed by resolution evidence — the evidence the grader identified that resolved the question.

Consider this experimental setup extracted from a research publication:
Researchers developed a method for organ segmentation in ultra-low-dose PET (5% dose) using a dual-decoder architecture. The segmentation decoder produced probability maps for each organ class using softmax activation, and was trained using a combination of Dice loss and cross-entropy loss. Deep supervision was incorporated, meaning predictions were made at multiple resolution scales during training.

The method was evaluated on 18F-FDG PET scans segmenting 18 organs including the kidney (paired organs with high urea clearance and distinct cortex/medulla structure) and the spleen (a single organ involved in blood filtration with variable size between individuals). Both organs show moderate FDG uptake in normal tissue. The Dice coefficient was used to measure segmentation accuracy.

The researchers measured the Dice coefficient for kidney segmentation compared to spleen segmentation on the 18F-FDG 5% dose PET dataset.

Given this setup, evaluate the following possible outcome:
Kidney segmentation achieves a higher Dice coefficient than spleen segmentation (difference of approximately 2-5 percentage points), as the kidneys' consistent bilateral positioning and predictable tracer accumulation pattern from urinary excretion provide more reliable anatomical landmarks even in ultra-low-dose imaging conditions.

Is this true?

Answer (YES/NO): NO